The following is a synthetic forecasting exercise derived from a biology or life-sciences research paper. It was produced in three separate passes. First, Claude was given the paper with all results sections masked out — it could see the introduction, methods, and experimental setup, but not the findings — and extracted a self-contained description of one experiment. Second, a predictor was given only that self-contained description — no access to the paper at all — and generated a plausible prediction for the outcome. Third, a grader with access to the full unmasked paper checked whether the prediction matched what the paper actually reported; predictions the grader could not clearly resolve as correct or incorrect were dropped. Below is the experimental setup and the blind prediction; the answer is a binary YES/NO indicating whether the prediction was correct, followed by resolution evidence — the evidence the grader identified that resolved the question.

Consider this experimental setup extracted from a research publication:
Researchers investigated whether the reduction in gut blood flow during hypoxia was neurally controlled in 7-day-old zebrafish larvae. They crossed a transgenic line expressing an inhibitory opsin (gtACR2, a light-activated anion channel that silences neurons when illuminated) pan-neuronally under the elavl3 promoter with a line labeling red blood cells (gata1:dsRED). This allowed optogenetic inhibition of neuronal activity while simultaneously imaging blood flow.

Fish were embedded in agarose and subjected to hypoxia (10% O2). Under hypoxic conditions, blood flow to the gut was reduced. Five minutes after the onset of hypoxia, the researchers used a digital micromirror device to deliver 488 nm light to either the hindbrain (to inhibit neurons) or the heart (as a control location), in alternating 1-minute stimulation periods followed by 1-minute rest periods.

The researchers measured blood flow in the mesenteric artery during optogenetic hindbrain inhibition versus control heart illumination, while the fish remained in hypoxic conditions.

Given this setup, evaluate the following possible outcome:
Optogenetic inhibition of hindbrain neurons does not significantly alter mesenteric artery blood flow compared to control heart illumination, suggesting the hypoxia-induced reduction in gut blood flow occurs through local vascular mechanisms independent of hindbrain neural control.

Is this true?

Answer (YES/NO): NO